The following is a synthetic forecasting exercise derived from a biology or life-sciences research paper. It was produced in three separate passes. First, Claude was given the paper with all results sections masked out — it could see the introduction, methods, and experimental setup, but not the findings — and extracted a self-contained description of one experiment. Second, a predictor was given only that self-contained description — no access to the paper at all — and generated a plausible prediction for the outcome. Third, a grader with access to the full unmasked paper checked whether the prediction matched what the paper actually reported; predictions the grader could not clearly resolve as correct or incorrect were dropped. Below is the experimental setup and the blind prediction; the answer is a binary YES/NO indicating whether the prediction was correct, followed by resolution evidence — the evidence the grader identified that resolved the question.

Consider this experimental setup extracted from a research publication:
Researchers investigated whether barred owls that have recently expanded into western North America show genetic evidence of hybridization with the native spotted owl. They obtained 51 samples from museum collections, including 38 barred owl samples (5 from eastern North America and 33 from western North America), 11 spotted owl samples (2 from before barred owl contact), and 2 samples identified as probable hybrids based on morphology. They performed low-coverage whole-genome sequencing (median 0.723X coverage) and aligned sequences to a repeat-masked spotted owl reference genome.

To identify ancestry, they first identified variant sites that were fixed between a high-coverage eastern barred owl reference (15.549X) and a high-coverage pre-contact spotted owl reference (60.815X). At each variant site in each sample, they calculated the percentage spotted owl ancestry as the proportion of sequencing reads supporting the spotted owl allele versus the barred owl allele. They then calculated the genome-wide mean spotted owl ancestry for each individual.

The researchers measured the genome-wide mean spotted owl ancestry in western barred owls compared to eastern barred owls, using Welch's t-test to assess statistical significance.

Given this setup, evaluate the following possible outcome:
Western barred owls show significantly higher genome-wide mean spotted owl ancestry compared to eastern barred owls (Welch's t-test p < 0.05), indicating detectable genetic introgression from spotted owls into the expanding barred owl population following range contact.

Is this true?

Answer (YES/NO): NO